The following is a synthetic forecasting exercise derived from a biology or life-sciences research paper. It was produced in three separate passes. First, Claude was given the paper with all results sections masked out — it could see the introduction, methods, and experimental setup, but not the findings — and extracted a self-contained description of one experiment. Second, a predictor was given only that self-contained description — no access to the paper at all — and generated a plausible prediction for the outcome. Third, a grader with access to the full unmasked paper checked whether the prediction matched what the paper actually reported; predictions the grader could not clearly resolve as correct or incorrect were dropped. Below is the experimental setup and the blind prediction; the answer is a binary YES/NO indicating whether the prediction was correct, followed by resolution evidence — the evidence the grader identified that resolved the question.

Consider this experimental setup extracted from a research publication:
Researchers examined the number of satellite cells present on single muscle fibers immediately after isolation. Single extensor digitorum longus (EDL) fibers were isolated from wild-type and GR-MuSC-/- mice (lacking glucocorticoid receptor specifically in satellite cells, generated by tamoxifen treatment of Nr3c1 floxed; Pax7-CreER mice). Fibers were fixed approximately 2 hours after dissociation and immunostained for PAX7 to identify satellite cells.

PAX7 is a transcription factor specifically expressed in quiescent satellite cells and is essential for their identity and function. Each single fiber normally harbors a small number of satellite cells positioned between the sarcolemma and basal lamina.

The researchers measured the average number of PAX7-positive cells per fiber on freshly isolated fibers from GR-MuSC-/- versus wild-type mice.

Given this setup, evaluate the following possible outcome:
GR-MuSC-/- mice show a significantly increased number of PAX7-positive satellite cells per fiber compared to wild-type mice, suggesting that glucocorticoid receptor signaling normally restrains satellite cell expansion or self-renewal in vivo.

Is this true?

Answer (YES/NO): YES